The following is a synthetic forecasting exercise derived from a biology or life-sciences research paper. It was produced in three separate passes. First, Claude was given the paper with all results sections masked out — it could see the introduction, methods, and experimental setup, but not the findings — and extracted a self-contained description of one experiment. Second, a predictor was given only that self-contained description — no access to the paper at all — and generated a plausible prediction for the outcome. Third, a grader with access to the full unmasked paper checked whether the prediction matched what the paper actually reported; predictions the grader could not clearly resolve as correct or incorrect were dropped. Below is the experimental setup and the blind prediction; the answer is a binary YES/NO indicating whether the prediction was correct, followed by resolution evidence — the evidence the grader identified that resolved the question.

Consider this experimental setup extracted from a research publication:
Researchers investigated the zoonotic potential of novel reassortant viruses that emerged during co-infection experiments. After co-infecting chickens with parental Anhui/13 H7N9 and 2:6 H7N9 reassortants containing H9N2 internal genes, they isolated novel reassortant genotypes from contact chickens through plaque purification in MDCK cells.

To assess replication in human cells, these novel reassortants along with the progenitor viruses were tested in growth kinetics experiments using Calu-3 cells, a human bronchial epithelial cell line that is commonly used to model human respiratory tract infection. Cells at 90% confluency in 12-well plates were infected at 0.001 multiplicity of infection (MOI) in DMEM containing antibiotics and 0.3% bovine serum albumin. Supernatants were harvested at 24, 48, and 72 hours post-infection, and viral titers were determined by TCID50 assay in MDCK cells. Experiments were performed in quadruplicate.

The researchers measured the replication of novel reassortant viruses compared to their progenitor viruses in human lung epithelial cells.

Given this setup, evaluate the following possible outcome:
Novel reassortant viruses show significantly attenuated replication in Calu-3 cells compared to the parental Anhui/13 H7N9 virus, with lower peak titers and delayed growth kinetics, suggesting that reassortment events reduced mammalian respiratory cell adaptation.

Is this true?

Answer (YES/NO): NO